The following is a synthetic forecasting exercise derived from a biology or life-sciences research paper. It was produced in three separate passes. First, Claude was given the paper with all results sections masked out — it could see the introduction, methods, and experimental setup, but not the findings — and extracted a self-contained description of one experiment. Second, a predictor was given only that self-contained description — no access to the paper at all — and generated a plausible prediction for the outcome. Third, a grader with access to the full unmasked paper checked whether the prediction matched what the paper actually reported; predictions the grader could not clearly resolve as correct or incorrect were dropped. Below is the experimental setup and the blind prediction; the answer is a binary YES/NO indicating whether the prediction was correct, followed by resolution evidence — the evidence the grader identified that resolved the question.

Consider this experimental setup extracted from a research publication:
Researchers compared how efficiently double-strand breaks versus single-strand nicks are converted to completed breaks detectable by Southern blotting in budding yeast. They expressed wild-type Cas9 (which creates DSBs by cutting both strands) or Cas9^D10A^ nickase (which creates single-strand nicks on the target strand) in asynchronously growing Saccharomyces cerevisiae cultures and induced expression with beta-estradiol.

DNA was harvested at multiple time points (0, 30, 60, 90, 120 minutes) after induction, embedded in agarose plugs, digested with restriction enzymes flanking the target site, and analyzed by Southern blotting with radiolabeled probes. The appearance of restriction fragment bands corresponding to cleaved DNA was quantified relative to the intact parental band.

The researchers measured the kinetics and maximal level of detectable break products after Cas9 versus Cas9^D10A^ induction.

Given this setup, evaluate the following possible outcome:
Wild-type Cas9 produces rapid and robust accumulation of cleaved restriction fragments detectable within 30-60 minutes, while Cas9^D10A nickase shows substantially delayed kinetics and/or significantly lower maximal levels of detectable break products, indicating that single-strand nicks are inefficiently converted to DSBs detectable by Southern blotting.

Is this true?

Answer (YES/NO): YES